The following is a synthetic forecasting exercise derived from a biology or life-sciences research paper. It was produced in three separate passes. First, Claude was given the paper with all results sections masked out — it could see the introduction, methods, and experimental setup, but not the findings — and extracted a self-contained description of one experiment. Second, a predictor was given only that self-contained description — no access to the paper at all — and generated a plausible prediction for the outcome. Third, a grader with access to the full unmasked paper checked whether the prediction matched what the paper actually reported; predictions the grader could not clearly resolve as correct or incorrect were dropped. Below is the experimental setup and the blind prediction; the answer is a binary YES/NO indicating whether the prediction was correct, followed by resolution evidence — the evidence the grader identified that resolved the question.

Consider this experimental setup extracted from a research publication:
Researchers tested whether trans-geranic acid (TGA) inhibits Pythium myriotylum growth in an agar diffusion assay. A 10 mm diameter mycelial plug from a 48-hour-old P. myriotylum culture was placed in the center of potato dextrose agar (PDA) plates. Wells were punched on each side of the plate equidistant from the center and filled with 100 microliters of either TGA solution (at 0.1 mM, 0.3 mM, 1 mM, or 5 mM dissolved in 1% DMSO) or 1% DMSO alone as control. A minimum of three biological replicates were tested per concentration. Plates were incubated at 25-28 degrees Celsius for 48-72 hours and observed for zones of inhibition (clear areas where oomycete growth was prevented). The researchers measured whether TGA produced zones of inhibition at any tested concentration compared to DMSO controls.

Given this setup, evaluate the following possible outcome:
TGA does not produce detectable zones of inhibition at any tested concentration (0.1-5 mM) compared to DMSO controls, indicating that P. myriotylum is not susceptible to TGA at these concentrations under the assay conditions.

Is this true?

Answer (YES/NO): NO